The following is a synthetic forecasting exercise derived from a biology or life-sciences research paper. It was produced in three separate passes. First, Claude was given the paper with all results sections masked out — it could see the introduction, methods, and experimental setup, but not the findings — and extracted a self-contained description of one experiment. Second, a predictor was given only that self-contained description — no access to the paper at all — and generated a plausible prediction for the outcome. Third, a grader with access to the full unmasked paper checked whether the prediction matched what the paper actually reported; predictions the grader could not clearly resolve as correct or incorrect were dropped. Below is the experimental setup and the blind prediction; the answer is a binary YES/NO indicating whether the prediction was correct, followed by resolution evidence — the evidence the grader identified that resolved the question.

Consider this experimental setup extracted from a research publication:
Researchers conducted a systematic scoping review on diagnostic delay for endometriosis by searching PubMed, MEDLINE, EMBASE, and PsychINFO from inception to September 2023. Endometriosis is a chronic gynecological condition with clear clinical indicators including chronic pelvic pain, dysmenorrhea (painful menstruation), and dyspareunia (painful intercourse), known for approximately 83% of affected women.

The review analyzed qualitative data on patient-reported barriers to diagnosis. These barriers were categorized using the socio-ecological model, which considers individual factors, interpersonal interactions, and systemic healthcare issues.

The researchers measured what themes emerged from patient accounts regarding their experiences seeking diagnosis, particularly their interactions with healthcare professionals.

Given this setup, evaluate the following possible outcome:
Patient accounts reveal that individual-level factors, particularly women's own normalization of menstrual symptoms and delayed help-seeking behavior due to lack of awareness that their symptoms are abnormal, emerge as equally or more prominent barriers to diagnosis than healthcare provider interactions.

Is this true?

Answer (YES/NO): NO